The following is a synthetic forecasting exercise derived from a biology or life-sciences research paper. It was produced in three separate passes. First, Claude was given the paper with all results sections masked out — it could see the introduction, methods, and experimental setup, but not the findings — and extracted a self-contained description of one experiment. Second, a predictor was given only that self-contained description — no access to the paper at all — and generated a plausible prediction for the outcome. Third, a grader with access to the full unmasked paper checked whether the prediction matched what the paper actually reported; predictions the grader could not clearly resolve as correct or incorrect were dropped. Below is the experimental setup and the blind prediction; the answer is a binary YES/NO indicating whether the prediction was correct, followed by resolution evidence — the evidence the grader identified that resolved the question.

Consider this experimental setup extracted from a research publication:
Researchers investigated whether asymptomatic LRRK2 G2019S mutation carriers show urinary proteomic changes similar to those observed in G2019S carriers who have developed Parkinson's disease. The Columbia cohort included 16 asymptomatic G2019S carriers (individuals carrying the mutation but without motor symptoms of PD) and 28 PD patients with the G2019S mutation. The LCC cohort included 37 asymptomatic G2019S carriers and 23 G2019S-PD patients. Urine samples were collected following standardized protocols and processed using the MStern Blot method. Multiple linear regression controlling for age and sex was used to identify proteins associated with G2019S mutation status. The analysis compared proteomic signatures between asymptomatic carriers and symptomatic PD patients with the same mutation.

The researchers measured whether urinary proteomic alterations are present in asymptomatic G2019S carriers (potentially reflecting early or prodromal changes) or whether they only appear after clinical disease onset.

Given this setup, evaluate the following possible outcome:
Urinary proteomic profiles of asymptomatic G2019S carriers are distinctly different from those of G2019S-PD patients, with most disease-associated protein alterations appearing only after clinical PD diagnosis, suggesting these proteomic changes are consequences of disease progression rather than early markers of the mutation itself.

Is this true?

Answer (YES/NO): NO